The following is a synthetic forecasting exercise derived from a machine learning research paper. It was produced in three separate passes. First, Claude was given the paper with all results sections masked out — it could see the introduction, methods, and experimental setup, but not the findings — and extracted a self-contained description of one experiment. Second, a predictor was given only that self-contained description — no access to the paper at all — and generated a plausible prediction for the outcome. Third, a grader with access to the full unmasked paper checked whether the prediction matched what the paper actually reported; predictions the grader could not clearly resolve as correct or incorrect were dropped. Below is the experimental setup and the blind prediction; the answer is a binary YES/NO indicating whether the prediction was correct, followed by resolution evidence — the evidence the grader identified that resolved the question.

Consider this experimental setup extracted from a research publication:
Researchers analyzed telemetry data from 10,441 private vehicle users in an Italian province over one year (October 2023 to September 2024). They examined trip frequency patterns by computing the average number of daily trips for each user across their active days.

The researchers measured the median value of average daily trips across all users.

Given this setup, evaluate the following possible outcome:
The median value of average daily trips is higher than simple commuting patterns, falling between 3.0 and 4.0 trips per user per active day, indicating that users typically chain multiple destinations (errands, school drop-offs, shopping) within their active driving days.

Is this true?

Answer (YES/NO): NO